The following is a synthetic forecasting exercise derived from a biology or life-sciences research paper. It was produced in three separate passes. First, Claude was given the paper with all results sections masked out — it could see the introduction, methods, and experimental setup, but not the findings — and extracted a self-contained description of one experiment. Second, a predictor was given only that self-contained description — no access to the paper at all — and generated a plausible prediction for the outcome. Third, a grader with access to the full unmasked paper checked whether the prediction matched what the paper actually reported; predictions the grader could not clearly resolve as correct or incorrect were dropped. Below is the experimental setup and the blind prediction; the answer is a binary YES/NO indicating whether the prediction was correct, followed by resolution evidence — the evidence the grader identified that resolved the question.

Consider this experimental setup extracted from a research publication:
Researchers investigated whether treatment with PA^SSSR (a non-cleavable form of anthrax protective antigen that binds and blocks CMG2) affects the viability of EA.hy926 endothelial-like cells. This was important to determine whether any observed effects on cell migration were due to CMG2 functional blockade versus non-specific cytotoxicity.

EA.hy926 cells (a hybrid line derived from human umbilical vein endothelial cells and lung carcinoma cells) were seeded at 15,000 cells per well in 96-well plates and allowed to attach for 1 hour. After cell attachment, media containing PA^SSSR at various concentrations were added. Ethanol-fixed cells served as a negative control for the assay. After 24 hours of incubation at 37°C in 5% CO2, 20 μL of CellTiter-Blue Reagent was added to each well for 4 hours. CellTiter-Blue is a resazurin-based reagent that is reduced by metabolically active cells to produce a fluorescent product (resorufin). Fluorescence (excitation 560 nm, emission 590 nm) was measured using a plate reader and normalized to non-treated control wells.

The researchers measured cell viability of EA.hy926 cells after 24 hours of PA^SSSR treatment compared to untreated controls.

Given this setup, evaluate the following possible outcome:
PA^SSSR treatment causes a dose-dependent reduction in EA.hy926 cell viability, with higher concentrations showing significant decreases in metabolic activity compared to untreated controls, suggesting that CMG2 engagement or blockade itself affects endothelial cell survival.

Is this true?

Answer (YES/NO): NO